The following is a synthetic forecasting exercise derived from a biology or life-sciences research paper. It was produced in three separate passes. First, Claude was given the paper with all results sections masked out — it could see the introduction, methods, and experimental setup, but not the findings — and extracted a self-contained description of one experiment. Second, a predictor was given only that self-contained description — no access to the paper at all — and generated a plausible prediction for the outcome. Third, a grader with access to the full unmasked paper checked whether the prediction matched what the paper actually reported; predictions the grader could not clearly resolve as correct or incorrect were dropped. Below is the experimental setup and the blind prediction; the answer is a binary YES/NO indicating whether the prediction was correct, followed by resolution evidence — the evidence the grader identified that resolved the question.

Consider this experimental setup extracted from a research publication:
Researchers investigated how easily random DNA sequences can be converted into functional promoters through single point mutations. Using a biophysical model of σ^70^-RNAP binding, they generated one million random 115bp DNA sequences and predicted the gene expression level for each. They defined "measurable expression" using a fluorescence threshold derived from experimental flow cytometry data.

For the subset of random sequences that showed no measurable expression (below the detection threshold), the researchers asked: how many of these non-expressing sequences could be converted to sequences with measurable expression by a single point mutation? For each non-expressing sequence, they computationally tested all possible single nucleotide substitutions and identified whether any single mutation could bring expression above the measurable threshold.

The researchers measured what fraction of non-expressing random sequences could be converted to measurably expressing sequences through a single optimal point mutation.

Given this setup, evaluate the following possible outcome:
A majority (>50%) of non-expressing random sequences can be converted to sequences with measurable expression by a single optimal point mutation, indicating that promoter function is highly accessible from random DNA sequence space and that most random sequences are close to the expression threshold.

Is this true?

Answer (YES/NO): YES